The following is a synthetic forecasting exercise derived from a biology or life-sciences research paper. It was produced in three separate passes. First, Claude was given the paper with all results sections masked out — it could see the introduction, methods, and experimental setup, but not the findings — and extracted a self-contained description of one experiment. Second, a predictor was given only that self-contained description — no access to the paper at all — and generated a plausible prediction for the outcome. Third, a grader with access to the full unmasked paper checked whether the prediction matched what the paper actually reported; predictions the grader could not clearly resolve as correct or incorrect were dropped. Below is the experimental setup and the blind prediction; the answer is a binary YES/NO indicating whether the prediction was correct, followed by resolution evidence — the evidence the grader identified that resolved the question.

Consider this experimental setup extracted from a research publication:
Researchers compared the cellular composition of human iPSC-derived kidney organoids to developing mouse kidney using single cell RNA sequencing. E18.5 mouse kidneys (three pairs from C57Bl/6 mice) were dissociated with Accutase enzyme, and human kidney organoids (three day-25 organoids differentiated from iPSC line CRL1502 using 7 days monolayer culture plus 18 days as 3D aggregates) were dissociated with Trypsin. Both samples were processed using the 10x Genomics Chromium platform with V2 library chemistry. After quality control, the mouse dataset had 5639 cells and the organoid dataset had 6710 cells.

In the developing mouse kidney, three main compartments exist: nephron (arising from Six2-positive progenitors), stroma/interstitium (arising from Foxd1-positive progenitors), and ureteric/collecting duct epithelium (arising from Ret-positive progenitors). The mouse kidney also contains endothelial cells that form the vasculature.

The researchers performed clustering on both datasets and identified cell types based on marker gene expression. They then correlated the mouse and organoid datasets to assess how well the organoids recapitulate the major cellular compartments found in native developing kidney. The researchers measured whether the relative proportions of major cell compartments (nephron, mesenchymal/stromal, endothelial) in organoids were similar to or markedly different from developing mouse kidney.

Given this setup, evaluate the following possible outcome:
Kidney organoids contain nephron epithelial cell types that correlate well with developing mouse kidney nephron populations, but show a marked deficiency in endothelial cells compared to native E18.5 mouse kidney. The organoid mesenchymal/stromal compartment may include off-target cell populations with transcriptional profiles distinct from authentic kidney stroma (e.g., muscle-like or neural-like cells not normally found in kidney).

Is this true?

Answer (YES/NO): NO